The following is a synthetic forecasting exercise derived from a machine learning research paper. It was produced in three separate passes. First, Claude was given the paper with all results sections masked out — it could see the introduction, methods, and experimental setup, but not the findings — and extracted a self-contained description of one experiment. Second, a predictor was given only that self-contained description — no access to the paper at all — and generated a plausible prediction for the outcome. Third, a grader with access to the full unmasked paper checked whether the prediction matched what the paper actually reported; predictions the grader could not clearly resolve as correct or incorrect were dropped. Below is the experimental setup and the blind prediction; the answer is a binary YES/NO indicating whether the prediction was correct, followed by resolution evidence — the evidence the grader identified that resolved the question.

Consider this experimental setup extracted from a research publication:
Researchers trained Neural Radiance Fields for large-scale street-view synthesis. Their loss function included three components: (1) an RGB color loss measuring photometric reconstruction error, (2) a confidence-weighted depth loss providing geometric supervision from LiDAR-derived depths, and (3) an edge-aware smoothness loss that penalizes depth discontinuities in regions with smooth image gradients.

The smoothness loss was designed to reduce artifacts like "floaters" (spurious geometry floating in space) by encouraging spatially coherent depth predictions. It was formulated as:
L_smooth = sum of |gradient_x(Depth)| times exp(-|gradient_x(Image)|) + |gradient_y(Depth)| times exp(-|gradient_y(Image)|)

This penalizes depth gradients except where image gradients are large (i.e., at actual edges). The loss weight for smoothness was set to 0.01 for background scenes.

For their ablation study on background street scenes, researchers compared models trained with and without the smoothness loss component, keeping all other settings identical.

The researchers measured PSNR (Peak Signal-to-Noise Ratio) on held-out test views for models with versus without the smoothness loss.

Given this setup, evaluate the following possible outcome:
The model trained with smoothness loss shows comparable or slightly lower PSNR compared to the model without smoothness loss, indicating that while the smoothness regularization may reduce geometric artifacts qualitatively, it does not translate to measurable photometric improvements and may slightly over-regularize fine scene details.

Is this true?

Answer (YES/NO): YES